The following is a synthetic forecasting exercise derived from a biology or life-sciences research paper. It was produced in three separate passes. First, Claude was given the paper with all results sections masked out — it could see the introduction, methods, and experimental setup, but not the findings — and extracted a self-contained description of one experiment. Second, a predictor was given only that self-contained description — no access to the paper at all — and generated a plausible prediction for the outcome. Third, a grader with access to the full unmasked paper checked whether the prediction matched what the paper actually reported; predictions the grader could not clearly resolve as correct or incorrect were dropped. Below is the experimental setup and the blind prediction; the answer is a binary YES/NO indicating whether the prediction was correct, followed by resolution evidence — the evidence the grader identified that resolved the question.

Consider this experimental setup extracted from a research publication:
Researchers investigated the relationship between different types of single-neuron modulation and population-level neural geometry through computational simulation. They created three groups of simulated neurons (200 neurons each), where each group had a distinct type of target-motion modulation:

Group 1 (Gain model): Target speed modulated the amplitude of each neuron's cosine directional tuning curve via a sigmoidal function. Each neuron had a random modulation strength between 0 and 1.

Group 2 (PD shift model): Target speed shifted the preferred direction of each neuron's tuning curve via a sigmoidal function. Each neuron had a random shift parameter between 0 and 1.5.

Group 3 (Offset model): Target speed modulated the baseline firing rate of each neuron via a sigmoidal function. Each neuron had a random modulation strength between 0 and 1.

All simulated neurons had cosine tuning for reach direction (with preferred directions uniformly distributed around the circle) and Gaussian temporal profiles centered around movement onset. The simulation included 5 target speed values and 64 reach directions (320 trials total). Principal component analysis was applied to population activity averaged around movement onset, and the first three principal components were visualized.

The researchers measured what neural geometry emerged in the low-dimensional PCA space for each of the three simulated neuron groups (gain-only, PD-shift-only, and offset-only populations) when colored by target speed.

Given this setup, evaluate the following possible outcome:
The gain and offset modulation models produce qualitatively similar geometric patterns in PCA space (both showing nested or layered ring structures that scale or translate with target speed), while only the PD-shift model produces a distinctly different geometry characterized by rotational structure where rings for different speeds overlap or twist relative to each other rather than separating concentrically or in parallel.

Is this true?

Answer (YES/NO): NO